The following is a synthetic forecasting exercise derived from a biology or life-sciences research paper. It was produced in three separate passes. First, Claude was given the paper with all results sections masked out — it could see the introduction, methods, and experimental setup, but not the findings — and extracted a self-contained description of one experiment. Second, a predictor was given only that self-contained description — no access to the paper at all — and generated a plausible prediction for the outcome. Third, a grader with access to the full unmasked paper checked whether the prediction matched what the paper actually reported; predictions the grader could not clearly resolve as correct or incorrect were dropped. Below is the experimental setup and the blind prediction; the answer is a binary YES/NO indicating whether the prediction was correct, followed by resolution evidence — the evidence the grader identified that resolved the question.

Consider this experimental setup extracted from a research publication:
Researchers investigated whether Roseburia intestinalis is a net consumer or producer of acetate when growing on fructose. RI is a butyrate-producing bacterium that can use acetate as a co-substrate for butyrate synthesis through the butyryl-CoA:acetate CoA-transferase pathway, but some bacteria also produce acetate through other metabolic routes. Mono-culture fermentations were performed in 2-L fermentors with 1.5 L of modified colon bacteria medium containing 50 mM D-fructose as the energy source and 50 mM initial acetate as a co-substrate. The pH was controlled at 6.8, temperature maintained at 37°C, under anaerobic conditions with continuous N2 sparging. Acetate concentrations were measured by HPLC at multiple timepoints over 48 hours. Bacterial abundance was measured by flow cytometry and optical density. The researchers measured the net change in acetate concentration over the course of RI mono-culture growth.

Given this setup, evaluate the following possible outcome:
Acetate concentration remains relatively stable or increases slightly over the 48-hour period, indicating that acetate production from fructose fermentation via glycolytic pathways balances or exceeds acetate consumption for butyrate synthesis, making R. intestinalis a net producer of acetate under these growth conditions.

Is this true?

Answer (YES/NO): NO